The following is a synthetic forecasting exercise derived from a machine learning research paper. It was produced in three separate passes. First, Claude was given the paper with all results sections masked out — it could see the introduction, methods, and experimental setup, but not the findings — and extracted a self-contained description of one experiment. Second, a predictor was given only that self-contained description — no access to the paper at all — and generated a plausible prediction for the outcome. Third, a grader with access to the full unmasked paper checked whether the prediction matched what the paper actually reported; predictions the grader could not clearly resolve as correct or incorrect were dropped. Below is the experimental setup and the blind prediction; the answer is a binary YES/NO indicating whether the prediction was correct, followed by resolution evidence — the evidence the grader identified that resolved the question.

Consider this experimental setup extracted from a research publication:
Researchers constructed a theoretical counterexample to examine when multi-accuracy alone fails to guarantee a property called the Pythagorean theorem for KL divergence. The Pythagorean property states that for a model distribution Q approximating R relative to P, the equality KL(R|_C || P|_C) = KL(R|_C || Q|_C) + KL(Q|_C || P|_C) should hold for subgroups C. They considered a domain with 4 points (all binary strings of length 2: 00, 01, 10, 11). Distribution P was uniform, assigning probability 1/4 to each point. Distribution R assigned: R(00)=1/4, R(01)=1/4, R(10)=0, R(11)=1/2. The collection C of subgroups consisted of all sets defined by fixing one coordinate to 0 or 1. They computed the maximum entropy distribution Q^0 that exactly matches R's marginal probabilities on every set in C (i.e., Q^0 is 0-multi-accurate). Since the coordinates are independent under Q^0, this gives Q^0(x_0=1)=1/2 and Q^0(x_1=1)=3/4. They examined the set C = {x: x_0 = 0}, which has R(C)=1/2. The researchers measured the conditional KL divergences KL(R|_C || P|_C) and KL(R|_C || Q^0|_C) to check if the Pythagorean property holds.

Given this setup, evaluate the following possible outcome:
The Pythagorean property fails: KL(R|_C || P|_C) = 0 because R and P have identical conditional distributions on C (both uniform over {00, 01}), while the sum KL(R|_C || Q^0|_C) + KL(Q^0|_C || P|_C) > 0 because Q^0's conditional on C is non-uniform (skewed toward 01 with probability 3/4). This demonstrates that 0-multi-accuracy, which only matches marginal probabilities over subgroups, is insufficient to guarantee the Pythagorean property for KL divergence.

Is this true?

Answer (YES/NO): YES